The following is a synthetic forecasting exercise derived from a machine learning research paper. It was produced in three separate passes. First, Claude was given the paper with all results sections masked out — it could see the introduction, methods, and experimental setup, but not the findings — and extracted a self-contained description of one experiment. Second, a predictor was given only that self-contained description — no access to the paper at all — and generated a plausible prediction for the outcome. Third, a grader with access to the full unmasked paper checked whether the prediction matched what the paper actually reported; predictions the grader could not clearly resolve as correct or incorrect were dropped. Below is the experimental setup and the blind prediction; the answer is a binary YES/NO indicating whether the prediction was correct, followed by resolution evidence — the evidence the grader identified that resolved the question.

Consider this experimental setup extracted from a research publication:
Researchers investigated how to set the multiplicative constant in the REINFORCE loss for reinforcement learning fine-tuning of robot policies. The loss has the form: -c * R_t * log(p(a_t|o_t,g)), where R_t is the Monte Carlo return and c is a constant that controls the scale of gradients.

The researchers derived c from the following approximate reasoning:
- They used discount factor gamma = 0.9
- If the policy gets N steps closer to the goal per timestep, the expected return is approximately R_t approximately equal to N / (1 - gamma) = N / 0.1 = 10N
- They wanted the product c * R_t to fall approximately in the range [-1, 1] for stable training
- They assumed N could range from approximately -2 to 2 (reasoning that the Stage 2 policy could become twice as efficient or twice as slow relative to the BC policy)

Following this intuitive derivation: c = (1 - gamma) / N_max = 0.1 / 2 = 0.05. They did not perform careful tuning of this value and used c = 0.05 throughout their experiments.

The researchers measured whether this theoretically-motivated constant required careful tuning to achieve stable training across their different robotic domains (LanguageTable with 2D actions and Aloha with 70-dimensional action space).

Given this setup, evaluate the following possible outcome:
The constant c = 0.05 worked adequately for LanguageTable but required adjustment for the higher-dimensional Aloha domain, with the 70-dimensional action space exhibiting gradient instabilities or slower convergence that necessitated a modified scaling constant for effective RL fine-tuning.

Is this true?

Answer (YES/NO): NO